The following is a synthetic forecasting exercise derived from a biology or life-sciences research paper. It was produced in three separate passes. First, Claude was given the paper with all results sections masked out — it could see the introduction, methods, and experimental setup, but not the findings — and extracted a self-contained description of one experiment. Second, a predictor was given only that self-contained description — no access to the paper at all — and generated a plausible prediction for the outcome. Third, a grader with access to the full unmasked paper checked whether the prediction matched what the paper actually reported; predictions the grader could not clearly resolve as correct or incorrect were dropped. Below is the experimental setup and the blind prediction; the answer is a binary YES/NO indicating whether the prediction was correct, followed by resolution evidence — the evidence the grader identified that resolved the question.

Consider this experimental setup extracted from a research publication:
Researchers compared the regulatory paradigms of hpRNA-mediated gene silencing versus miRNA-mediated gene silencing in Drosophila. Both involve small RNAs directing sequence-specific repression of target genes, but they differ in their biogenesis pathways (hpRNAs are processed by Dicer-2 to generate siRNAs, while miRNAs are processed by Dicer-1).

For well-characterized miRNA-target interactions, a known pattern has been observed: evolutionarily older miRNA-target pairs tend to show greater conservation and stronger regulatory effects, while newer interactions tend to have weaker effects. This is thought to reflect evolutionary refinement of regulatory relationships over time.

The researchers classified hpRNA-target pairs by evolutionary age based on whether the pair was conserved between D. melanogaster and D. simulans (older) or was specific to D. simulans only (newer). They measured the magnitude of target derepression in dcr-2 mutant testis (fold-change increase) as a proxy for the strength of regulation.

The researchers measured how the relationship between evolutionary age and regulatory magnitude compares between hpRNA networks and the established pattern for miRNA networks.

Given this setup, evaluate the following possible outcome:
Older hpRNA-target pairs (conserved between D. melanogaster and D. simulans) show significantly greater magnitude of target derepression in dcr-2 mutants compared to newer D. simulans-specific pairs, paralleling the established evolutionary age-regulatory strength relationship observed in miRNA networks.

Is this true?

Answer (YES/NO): NO